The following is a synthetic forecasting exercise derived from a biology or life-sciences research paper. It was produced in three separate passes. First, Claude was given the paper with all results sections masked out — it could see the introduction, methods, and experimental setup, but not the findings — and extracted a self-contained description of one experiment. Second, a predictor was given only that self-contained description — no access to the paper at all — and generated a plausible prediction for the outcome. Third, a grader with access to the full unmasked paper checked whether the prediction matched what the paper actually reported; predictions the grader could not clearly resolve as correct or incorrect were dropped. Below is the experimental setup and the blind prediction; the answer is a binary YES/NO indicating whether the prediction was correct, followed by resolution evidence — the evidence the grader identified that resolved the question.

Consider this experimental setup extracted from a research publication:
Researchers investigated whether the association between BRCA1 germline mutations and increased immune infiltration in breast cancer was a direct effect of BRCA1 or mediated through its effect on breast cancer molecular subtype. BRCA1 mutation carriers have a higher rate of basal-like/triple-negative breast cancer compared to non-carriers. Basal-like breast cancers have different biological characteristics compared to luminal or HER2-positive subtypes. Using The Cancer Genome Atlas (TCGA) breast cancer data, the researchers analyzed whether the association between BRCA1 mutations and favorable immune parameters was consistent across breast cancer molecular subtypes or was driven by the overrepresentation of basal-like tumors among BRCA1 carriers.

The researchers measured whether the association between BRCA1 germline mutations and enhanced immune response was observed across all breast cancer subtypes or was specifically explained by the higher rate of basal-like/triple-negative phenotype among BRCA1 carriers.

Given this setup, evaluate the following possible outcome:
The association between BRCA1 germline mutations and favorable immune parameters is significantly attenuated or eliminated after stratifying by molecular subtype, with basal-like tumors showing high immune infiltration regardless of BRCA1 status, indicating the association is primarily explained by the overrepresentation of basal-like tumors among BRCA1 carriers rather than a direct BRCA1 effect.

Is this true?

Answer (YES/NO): YES